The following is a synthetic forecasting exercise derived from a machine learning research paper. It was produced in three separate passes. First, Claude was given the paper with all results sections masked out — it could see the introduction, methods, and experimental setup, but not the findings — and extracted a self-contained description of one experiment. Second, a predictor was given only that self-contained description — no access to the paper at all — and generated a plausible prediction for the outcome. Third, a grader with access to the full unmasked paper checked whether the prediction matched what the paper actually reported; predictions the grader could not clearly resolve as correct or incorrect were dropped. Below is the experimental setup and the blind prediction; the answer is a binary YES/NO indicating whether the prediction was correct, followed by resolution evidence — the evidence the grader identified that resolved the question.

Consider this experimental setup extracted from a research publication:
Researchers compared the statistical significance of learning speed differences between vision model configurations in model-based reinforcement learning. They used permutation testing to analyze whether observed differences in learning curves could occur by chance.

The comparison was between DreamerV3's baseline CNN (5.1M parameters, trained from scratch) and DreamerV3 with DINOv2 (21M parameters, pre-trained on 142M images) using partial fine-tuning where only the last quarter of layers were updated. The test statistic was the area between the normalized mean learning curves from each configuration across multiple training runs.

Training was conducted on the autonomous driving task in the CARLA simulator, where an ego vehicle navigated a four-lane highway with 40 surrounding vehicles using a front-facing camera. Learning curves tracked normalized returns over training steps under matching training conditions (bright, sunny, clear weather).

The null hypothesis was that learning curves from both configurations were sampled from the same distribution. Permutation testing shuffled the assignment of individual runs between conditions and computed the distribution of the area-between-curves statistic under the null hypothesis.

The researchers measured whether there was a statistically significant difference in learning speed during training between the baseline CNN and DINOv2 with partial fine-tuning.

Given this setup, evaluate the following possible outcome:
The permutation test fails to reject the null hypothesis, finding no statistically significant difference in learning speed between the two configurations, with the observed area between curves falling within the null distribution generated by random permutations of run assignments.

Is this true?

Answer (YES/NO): YES